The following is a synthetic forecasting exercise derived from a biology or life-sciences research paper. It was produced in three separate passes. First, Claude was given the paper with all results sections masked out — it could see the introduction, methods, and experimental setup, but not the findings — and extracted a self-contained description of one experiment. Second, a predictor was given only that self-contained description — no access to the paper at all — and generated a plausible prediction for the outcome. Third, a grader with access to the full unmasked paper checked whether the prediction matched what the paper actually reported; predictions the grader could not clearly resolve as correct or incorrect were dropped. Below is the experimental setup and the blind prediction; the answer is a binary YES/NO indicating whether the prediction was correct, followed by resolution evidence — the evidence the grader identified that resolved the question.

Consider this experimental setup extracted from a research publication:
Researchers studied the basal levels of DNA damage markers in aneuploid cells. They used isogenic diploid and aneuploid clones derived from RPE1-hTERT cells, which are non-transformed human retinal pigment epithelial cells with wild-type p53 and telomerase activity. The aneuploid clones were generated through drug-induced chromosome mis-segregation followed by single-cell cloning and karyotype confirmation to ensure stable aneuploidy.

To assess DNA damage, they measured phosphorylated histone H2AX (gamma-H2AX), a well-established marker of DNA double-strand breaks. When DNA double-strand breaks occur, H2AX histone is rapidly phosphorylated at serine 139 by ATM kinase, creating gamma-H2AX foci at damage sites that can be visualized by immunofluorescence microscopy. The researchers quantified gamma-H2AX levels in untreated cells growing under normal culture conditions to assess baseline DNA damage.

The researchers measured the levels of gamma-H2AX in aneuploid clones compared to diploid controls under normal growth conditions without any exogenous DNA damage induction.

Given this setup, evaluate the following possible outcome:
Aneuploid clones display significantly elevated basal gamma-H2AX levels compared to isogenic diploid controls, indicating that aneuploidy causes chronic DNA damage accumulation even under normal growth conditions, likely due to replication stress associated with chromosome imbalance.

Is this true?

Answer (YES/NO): YES